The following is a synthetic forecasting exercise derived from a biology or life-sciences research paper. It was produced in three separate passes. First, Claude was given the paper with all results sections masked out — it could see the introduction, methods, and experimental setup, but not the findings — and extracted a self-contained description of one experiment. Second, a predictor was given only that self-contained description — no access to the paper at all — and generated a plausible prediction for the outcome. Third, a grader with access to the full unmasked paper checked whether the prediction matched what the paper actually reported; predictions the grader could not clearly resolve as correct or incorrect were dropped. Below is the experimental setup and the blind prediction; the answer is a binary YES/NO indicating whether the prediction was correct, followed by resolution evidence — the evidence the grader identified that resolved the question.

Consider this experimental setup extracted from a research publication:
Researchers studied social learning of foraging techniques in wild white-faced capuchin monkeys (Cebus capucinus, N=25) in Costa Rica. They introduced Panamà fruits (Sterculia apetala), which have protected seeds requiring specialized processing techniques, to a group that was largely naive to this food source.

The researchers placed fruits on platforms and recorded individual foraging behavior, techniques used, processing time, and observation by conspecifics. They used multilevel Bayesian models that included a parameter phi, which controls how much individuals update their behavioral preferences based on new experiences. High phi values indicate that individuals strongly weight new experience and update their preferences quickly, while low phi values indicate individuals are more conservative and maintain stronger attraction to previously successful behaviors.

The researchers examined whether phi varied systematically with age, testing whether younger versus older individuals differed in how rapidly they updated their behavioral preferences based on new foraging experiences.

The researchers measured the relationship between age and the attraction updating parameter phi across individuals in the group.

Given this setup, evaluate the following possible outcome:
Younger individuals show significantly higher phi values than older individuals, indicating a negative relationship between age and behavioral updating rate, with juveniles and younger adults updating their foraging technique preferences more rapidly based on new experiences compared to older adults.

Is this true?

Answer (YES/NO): YES